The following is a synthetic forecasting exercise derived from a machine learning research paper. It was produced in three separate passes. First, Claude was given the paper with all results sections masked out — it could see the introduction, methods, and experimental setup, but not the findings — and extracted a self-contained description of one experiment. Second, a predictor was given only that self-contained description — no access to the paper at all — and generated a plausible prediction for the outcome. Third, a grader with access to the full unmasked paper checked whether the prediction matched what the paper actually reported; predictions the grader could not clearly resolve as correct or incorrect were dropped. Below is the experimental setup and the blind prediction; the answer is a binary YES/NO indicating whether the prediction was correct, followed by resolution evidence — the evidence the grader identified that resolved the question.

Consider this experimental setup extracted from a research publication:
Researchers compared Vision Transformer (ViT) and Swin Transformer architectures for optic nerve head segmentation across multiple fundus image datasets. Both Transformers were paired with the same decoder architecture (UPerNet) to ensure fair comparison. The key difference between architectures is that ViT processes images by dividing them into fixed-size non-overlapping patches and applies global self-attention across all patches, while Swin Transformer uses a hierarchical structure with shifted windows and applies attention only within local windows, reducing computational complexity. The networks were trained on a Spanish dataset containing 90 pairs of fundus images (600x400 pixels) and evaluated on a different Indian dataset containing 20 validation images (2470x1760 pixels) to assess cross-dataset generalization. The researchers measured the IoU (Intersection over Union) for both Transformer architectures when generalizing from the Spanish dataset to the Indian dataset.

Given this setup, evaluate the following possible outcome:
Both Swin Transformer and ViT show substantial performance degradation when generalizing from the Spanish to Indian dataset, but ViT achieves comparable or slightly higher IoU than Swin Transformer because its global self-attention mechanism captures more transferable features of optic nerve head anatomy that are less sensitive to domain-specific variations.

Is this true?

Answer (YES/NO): NO